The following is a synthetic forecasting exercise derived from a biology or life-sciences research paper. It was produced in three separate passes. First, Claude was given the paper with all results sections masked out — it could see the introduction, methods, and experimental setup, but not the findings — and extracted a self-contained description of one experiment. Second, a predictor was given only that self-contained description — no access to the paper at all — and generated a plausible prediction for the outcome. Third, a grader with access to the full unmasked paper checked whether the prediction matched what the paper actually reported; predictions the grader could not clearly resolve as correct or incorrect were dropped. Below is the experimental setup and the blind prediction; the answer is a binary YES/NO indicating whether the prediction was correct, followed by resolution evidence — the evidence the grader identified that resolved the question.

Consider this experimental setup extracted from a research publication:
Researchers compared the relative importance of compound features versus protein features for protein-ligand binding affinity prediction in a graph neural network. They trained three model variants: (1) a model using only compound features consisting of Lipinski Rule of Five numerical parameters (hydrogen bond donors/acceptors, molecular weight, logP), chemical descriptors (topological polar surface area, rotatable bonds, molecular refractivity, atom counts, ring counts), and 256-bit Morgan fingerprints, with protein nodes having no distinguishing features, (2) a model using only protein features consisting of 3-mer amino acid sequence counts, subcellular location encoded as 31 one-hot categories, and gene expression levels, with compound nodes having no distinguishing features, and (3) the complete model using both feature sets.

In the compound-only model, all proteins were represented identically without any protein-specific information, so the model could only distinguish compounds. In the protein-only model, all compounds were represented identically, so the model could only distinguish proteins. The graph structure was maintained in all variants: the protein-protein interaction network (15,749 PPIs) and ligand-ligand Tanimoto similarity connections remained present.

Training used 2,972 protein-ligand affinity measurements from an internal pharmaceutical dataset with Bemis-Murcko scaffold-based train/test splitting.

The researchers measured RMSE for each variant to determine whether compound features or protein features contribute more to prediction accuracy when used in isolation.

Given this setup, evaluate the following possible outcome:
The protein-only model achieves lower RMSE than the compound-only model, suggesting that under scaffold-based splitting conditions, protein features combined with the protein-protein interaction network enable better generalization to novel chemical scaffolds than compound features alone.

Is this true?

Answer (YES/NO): NO